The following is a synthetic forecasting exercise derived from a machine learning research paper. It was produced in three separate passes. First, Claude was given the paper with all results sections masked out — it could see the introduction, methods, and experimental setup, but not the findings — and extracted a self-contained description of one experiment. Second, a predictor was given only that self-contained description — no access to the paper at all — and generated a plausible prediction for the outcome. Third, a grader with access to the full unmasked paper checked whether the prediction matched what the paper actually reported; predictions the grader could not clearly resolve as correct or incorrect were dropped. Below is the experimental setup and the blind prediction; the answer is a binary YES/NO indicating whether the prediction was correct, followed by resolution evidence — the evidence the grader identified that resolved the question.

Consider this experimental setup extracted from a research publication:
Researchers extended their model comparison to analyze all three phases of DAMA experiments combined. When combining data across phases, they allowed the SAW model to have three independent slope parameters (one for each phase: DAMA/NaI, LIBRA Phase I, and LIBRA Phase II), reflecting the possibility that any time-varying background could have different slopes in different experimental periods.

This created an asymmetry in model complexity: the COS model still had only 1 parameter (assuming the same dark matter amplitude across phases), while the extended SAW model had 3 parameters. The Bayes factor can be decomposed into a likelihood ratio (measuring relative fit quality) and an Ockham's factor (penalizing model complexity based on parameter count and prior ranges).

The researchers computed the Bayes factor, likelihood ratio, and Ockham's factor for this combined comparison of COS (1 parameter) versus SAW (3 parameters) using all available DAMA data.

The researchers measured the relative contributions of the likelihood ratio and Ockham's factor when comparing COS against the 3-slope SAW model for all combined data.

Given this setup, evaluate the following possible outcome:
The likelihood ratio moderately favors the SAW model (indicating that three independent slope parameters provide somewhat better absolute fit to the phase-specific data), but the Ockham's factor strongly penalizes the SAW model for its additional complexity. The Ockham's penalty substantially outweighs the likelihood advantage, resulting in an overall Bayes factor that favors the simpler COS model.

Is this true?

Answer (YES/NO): NO